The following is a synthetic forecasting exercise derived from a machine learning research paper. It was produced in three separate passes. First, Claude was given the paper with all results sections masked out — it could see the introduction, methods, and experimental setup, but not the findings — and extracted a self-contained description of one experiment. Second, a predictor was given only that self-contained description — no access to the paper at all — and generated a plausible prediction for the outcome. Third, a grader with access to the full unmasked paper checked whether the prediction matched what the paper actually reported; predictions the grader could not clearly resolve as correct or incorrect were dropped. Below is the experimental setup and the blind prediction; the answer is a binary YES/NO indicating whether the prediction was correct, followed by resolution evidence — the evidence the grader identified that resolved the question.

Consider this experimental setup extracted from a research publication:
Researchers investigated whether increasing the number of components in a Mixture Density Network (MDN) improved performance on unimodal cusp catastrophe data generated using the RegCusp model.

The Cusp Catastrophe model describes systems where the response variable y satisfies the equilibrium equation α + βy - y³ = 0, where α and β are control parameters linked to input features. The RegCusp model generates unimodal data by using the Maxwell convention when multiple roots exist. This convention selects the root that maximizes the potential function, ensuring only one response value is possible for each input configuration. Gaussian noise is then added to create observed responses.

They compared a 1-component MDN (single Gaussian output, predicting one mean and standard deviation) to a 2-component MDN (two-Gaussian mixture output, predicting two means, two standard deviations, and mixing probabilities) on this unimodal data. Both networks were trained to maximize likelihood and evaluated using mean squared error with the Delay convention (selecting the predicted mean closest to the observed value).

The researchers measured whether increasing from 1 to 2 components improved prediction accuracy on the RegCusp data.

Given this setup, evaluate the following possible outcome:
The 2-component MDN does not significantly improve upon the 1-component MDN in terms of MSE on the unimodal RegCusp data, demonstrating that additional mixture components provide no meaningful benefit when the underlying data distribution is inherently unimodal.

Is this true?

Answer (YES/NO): NO